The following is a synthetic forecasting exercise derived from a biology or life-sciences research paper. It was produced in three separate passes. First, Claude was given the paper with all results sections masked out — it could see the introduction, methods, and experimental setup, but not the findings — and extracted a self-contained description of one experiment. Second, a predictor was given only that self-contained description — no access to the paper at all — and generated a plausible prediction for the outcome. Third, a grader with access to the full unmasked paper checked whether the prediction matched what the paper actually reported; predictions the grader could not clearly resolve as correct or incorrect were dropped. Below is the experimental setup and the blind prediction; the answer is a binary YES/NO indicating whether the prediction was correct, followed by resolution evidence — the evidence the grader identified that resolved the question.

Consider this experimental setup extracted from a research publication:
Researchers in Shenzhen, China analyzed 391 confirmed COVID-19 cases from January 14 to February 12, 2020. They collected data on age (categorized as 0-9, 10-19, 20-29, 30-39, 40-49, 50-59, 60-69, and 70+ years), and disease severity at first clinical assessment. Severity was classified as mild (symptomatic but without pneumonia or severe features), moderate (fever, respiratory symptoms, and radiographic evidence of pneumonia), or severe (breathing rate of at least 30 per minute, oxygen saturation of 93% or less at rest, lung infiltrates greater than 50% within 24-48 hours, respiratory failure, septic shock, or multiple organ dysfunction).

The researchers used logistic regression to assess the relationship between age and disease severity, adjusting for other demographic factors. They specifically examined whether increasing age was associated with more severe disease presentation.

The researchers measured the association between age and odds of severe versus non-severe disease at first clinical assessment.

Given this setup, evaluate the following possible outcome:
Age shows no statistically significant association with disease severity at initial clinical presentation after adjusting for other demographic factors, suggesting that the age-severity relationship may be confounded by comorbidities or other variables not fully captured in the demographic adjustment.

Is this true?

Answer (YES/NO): NO